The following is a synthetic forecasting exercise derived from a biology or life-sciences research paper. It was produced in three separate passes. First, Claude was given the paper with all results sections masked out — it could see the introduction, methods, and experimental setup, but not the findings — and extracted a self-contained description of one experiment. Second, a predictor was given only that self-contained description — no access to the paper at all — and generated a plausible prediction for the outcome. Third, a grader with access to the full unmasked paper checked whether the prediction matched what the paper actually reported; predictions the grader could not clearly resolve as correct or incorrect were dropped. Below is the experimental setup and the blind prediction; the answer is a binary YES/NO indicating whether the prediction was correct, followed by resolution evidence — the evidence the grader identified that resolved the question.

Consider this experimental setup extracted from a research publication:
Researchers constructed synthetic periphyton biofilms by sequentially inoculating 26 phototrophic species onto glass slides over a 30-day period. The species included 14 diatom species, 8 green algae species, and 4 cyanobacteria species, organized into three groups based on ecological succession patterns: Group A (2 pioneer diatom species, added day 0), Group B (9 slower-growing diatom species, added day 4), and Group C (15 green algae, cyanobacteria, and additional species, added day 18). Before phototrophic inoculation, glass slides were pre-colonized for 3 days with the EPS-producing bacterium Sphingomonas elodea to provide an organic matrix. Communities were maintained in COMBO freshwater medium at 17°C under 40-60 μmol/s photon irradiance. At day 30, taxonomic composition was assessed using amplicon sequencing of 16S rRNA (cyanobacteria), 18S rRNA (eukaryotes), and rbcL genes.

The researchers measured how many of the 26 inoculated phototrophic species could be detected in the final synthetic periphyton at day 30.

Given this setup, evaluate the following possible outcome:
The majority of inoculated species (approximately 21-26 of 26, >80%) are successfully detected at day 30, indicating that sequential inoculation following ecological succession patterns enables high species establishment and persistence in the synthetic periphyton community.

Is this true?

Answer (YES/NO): YES